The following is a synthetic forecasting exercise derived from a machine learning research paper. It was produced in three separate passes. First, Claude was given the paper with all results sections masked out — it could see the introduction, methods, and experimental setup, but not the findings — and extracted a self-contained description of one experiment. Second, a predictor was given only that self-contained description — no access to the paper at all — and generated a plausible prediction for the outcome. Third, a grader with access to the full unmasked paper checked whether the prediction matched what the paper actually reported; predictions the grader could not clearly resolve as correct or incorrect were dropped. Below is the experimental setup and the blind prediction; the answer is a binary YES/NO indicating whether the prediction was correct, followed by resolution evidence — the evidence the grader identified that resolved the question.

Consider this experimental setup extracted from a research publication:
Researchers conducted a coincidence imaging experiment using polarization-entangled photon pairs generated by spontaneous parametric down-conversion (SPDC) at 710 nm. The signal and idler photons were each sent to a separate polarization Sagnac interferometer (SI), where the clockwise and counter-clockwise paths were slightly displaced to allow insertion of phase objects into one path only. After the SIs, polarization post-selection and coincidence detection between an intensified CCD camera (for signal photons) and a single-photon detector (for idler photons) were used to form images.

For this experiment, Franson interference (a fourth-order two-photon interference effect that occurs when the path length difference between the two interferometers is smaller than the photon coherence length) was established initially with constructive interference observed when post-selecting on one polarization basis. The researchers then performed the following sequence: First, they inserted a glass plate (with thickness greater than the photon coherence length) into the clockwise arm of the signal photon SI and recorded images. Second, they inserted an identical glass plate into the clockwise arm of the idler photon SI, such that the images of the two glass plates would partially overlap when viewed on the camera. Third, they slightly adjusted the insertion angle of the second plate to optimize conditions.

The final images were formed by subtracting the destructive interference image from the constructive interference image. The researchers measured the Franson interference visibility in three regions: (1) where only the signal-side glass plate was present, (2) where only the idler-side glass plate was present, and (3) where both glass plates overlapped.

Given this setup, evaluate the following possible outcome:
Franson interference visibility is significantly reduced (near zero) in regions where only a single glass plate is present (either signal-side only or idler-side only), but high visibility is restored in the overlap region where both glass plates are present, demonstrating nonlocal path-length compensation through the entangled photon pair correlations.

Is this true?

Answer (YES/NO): YES